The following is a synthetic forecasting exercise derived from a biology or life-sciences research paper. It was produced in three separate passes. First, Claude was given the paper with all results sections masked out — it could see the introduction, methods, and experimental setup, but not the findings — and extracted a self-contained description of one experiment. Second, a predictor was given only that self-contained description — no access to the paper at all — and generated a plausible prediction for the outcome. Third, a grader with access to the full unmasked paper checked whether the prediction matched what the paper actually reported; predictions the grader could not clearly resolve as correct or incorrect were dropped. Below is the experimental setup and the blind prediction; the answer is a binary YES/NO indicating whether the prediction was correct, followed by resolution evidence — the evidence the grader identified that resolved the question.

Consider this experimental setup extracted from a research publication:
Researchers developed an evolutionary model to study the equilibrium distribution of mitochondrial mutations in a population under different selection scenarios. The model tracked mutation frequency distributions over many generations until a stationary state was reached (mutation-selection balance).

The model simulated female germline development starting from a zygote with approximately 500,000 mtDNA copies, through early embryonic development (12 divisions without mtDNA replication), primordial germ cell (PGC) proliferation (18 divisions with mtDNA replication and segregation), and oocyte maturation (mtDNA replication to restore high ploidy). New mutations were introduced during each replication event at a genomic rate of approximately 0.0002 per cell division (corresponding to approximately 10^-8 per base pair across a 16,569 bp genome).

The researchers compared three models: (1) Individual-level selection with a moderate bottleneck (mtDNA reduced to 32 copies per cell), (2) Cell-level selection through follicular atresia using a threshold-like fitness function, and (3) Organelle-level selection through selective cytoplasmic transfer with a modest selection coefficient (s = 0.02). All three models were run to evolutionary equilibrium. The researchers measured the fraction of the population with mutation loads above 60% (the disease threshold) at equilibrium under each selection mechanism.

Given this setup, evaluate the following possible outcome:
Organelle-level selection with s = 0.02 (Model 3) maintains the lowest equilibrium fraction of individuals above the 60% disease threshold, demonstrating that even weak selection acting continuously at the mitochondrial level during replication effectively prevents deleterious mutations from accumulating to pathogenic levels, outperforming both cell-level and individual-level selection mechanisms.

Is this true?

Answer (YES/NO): NO